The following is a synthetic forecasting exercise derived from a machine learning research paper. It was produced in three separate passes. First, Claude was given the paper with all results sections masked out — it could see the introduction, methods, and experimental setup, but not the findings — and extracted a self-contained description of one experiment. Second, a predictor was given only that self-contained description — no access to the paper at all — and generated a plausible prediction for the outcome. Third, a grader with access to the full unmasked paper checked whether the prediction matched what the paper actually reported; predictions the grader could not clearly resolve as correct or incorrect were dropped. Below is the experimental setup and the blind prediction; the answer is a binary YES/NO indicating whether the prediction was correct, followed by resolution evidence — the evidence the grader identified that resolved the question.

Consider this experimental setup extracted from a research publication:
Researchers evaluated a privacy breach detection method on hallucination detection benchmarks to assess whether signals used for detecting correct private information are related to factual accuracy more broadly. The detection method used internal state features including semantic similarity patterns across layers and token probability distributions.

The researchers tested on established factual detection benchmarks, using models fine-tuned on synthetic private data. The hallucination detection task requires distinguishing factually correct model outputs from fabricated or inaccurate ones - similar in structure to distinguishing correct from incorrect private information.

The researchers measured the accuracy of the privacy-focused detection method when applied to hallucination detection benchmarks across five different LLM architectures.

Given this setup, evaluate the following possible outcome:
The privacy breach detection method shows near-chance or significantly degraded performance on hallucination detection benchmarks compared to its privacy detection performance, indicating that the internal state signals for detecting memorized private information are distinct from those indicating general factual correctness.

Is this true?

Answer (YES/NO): NO